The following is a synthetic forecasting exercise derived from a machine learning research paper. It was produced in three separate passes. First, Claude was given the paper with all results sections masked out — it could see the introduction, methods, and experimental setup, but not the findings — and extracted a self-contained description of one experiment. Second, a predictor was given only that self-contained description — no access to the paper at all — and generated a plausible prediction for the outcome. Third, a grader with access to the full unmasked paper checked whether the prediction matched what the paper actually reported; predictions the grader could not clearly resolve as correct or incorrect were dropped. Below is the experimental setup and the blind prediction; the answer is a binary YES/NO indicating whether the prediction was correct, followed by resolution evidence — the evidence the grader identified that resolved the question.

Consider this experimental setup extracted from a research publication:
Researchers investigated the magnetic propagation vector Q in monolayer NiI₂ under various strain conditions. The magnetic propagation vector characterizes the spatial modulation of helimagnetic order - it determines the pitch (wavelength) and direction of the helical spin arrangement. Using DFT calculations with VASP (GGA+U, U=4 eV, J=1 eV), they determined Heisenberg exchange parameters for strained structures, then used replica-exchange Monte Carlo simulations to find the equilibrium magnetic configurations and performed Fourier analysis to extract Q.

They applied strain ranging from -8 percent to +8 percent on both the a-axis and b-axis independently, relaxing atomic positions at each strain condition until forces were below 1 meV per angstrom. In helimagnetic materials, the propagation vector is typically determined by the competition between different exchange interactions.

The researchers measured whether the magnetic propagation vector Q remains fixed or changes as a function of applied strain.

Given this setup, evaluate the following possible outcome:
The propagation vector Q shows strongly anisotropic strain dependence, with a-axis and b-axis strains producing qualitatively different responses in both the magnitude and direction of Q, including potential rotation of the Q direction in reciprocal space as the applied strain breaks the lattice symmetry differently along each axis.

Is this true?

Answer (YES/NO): YES